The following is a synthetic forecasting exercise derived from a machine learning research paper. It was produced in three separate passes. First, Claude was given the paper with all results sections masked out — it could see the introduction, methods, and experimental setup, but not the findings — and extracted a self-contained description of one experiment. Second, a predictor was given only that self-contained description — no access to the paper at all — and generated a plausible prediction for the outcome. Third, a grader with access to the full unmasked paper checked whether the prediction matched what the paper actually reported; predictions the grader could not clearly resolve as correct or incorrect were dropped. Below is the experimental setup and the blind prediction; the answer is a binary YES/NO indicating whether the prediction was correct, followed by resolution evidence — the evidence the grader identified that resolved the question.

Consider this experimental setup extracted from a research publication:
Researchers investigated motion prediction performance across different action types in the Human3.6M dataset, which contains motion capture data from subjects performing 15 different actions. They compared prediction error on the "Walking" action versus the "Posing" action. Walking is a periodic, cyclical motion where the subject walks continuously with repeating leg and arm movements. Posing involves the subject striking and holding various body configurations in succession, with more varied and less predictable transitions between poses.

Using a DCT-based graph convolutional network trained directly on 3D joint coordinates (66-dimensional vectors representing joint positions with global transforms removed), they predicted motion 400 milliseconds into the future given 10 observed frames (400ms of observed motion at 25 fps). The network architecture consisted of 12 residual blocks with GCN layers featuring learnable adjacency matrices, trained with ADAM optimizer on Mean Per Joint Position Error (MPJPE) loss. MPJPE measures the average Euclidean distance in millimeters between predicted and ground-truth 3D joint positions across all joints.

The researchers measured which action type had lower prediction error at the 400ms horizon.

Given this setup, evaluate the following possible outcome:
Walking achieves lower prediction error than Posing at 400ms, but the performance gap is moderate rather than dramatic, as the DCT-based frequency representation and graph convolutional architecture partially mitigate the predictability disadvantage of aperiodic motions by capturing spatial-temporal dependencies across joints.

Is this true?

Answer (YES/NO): NO